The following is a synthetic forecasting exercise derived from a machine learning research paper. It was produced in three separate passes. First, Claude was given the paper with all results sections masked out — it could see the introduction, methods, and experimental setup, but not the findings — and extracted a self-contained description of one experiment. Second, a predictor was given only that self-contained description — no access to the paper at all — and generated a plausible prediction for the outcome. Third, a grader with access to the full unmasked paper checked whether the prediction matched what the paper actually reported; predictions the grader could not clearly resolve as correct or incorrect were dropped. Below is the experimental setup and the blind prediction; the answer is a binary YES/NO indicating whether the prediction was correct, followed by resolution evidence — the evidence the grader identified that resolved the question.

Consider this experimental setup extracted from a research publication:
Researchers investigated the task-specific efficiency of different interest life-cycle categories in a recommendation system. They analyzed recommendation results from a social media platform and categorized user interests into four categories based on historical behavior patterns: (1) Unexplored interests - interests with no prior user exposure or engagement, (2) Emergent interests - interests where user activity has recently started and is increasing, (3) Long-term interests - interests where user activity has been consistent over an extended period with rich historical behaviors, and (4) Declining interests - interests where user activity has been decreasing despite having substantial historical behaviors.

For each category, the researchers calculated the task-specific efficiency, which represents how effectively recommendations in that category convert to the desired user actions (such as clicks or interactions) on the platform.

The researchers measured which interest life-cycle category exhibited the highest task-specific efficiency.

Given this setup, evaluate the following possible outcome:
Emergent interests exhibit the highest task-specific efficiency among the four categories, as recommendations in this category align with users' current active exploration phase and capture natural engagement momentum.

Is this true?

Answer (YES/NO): YES